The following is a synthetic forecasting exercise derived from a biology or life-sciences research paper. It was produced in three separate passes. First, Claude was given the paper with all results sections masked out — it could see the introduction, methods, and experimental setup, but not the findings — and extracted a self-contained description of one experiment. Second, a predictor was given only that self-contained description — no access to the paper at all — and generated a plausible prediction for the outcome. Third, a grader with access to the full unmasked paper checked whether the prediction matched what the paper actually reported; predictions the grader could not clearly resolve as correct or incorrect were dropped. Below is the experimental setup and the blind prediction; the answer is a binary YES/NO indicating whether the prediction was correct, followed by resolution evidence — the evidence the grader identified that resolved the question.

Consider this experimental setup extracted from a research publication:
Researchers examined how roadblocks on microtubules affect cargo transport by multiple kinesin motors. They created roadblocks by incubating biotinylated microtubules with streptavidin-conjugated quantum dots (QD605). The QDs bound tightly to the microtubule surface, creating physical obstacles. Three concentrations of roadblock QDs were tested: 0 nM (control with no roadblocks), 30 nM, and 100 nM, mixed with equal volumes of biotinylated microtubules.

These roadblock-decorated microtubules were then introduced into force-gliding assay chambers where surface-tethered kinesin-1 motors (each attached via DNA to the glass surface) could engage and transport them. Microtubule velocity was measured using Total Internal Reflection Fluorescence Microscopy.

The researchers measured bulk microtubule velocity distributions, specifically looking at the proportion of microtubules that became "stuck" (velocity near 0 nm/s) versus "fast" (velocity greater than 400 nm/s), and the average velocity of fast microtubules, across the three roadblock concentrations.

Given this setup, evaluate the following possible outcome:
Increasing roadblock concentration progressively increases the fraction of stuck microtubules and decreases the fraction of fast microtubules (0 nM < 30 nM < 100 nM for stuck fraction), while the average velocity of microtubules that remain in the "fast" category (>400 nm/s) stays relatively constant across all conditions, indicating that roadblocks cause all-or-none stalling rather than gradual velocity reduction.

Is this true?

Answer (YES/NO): NO